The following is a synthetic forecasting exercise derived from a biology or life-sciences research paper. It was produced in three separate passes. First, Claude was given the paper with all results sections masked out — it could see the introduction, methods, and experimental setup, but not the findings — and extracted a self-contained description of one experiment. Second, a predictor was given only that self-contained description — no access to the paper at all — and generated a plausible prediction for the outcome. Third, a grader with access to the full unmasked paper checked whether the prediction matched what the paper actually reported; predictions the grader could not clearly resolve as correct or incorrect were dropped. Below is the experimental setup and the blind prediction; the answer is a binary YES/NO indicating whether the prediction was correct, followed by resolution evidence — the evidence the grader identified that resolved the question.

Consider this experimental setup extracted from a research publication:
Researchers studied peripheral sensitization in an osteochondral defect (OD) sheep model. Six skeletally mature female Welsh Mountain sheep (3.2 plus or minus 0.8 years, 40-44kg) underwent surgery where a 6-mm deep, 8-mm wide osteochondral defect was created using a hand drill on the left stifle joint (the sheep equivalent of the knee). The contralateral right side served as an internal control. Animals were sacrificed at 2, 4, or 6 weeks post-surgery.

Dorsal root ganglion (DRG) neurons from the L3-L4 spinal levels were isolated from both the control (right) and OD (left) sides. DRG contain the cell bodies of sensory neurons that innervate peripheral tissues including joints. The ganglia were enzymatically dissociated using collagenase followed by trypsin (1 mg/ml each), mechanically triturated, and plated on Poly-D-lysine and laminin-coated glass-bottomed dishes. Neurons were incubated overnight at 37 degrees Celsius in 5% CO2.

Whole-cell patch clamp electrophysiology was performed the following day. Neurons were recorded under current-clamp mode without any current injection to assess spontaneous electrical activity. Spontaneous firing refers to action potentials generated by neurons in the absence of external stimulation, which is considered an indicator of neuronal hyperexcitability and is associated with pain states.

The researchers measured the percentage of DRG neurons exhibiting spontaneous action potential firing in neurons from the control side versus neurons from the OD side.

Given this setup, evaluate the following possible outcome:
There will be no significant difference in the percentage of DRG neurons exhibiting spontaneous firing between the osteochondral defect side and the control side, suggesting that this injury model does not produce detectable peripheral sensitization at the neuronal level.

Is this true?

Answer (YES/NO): NO